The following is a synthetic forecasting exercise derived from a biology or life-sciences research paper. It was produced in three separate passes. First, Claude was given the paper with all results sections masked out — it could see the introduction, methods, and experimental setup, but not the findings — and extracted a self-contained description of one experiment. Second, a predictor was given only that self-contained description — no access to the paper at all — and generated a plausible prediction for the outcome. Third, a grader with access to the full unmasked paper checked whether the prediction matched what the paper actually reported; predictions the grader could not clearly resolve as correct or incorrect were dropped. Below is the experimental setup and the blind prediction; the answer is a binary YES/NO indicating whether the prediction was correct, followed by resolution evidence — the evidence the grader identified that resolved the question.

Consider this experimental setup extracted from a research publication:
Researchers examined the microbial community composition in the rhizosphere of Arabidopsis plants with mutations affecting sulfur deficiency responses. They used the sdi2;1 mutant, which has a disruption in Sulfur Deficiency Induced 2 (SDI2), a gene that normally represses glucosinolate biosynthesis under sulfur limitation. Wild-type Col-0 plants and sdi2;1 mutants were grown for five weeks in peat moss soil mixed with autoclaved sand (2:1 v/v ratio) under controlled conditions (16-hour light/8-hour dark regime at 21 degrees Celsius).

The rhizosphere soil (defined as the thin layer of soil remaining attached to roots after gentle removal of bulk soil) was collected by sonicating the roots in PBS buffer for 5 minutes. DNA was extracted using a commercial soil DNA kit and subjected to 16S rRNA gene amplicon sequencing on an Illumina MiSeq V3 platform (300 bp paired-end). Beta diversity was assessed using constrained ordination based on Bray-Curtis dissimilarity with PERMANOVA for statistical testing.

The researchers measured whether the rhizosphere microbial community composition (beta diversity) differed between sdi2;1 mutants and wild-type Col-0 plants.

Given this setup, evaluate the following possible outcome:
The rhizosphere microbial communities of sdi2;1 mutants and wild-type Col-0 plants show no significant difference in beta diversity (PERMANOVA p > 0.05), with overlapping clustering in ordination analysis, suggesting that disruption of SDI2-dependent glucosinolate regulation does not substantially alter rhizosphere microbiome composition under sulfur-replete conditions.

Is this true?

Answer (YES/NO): NO